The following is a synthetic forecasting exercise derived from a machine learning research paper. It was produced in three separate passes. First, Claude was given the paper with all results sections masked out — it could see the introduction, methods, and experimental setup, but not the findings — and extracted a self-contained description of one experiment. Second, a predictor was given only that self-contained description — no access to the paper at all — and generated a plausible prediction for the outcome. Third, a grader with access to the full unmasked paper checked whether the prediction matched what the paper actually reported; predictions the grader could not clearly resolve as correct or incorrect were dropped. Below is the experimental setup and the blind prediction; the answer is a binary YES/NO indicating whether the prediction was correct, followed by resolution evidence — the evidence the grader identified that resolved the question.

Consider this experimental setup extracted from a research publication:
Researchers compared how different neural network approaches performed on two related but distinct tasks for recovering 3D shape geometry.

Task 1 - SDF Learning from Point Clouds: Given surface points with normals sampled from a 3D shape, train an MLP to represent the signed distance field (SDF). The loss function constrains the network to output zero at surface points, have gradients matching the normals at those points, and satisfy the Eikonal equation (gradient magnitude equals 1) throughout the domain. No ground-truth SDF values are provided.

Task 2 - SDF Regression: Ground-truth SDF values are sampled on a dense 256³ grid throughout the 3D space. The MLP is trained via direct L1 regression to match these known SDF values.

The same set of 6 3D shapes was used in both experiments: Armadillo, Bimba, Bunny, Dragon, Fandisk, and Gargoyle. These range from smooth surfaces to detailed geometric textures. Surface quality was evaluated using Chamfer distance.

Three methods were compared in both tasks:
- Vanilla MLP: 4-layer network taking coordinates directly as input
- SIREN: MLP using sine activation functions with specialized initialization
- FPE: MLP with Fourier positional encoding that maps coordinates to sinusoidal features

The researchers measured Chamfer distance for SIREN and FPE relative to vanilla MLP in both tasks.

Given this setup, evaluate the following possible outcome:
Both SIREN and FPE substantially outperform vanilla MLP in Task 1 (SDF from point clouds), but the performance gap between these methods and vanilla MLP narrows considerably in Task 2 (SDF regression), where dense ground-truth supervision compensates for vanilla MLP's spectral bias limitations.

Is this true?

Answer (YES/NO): NO